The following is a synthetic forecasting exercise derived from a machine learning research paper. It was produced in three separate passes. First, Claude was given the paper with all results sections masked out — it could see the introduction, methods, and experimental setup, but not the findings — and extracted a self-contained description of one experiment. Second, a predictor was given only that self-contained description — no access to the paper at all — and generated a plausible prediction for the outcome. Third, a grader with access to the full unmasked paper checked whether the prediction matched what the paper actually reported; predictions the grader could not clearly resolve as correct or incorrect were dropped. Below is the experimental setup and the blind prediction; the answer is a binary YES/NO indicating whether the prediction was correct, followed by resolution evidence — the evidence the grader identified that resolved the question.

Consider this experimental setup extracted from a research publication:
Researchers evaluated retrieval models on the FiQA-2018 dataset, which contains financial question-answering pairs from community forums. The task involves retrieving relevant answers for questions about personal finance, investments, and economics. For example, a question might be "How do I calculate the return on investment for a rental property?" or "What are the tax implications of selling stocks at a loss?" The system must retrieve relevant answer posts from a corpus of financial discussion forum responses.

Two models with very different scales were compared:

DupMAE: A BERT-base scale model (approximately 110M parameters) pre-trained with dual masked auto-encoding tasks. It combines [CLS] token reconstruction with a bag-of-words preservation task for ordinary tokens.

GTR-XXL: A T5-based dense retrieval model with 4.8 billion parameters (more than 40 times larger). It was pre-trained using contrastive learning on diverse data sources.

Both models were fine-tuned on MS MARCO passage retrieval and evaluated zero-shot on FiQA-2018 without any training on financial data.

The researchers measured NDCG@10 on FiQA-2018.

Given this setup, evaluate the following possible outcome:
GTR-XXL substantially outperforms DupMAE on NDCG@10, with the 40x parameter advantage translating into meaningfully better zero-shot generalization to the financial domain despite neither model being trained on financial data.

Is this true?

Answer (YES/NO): YES